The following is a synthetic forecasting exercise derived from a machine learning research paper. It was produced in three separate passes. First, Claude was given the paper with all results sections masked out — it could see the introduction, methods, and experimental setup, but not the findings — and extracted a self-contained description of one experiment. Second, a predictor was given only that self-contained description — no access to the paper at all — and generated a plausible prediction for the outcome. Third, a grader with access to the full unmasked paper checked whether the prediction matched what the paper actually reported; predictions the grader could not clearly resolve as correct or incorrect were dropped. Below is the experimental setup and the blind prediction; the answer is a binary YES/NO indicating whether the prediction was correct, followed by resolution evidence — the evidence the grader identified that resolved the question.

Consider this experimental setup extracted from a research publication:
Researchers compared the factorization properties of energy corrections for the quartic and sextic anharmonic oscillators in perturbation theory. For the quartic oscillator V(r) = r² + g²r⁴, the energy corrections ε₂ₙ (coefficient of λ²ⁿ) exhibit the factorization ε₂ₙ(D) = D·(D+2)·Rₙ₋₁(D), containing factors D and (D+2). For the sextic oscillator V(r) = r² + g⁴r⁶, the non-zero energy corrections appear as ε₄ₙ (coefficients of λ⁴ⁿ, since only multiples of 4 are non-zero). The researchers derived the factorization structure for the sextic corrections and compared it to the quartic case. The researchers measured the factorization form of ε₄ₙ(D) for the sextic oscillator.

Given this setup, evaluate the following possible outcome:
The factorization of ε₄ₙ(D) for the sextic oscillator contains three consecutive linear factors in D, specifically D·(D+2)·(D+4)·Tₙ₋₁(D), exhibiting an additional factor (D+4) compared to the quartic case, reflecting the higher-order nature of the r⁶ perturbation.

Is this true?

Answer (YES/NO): NO